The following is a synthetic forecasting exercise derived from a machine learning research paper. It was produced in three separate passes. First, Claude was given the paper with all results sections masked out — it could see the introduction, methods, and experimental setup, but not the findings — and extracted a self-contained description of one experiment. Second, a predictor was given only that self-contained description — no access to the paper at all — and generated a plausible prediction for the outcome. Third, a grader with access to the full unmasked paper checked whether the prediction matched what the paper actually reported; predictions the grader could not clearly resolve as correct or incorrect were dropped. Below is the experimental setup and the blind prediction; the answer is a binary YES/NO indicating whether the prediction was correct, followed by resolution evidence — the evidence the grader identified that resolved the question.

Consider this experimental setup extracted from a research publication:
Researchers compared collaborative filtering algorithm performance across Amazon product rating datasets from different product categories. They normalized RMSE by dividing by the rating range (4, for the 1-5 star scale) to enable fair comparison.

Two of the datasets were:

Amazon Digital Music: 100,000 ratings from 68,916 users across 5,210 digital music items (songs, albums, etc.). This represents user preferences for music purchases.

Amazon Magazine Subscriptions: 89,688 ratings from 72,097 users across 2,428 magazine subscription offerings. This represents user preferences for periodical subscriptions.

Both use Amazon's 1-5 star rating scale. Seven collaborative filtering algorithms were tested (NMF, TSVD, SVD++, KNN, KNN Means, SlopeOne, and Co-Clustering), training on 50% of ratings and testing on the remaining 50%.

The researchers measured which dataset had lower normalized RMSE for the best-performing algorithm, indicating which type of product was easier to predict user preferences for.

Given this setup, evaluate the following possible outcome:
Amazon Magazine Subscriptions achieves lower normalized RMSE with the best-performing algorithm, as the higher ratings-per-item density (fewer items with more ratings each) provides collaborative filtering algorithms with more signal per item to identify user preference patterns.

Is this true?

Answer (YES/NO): NO